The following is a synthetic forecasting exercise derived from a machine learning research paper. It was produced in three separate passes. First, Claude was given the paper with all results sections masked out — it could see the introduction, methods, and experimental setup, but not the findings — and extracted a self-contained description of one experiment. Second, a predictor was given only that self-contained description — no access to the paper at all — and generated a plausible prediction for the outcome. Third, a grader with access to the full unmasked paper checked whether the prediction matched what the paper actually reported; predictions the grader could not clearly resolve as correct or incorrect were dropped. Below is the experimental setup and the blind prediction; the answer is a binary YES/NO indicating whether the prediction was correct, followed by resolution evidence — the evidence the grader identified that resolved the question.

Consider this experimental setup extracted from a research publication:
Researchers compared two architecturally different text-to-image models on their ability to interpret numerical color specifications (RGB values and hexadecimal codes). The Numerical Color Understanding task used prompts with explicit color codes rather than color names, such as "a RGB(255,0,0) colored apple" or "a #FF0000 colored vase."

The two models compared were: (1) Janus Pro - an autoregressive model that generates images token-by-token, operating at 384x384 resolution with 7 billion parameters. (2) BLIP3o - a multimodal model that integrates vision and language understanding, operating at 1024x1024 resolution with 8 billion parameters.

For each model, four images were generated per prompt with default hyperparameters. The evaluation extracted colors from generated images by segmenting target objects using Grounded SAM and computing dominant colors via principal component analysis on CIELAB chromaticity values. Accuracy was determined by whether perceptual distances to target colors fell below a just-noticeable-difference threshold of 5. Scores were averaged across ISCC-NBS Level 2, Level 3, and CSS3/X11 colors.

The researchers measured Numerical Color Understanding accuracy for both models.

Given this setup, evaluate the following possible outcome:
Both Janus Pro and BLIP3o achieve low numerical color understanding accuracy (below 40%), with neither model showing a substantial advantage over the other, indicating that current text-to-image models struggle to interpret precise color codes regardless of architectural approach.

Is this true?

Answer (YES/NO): NO